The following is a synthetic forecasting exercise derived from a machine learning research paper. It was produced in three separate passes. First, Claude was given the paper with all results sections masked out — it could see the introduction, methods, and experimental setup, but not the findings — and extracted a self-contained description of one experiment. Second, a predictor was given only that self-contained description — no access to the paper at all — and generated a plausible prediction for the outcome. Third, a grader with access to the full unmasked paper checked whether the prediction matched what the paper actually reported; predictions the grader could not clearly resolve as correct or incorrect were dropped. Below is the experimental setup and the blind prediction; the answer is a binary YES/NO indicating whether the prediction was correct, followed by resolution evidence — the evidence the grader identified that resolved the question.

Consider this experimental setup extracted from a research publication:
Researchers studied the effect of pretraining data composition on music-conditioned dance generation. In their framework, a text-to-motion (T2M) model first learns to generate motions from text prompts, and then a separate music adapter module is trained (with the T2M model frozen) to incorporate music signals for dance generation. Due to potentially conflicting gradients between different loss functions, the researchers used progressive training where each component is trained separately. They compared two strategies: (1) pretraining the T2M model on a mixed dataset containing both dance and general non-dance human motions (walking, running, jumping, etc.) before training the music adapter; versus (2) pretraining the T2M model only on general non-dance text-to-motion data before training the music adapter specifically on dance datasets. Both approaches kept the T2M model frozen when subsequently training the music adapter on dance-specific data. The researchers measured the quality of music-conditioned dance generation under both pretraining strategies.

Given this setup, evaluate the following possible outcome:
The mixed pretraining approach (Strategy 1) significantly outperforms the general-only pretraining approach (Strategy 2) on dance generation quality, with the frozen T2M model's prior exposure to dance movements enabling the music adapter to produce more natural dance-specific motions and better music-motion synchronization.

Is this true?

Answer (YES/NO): NO